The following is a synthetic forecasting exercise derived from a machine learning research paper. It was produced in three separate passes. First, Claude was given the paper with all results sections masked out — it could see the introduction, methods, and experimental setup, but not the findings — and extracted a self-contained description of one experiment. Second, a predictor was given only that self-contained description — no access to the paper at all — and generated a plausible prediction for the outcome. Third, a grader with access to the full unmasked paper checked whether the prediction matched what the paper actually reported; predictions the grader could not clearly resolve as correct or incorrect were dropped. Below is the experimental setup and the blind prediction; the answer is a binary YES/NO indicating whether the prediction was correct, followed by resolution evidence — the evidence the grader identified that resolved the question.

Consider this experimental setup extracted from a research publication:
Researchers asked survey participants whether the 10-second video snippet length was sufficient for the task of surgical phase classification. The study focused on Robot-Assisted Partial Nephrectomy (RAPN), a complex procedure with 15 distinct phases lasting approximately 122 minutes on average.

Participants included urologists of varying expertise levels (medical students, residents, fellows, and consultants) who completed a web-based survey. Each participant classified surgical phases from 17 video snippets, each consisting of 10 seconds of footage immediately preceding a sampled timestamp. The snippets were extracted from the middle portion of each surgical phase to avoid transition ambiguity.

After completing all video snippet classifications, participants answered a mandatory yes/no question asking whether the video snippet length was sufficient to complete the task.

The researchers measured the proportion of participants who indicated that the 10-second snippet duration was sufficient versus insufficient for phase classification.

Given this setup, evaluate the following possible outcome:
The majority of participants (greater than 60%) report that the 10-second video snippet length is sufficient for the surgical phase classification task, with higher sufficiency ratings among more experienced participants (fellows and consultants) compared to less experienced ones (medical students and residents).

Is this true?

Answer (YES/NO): NO